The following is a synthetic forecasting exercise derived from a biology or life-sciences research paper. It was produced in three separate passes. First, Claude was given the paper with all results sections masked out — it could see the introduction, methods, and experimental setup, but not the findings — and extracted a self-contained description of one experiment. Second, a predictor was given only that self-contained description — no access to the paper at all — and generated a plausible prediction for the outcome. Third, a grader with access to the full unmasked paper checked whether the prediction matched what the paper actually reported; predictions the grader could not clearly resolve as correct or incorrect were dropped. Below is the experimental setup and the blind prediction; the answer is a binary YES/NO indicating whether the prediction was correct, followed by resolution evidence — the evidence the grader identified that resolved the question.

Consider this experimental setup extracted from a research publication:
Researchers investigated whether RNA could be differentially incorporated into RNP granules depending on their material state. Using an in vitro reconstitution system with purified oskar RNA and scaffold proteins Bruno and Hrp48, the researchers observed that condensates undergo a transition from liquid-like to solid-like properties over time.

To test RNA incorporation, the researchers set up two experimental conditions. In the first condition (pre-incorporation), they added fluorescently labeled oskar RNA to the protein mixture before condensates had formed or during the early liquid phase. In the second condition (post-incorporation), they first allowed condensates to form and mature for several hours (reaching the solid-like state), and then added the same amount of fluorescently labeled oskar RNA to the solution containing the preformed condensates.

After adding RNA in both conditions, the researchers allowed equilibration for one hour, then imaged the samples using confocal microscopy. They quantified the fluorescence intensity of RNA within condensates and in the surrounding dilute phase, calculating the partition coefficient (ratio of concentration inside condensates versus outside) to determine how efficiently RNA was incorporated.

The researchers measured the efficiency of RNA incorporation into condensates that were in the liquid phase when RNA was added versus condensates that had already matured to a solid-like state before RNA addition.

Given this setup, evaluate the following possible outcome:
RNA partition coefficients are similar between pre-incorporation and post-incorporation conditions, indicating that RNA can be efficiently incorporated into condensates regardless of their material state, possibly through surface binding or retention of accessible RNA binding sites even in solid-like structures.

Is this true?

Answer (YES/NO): NO